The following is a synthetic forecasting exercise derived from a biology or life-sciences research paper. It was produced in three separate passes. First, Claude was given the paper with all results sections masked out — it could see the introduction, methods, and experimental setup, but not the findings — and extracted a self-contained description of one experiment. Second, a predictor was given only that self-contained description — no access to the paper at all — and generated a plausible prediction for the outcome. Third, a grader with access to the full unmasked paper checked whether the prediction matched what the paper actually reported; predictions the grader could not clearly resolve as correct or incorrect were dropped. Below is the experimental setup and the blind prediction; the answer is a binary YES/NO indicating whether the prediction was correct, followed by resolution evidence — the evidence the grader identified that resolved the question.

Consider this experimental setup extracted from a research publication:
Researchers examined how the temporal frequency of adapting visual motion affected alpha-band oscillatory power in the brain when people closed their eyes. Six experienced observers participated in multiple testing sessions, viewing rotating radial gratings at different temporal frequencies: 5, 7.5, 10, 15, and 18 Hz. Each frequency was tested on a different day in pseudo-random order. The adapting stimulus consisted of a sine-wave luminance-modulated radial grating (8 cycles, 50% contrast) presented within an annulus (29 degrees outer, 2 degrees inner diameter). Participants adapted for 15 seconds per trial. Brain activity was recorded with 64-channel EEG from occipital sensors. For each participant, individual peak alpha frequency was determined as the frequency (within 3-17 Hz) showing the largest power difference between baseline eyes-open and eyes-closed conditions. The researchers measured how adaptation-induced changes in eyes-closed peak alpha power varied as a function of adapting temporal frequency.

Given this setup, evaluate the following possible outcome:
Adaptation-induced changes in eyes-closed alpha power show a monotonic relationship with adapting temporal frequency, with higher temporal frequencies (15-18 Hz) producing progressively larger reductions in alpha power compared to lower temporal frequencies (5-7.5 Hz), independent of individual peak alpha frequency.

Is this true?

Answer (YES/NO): NO